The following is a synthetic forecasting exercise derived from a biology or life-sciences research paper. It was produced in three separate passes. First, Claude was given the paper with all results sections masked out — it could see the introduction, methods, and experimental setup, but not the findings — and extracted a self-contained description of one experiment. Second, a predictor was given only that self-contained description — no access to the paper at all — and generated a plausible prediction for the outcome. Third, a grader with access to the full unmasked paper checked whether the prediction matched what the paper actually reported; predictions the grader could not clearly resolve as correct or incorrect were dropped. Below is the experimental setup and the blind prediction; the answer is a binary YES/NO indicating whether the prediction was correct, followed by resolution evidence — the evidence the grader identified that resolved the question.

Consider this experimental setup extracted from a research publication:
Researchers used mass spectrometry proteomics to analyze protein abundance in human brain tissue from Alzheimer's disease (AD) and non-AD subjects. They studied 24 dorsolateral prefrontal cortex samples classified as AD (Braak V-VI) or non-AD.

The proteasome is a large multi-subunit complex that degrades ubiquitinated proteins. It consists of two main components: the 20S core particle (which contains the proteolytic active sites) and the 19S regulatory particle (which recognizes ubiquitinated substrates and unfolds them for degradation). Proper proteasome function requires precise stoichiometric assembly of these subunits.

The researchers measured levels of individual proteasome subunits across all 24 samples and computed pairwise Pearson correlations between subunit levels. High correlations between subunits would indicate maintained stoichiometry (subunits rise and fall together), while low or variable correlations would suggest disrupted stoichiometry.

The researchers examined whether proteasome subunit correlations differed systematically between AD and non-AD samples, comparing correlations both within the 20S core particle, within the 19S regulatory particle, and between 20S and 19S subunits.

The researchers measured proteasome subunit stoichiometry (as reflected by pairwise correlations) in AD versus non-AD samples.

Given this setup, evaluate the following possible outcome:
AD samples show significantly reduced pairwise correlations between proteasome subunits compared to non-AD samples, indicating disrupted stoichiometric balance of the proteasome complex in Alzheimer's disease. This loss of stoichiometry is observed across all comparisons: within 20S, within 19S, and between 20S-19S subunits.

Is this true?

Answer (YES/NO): NO